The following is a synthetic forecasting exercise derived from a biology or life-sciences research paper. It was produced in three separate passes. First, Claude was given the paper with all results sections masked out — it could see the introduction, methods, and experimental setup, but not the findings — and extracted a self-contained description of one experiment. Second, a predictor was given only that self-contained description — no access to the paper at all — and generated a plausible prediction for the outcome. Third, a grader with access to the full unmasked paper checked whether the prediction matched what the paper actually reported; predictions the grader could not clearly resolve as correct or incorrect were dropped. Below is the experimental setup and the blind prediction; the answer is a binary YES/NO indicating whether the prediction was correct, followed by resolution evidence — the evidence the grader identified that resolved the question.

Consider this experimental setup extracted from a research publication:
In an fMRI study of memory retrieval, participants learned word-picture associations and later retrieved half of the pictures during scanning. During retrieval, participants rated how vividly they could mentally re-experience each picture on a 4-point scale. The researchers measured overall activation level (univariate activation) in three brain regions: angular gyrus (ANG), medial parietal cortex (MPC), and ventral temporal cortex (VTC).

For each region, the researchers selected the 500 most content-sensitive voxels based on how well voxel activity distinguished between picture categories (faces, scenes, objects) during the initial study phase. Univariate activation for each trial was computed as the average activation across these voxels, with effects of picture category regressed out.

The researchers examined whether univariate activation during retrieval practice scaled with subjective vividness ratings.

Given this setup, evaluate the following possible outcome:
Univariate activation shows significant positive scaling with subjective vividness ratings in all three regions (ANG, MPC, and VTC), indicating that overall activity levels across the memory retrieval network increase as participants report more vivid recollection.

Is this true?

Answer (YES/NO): NO